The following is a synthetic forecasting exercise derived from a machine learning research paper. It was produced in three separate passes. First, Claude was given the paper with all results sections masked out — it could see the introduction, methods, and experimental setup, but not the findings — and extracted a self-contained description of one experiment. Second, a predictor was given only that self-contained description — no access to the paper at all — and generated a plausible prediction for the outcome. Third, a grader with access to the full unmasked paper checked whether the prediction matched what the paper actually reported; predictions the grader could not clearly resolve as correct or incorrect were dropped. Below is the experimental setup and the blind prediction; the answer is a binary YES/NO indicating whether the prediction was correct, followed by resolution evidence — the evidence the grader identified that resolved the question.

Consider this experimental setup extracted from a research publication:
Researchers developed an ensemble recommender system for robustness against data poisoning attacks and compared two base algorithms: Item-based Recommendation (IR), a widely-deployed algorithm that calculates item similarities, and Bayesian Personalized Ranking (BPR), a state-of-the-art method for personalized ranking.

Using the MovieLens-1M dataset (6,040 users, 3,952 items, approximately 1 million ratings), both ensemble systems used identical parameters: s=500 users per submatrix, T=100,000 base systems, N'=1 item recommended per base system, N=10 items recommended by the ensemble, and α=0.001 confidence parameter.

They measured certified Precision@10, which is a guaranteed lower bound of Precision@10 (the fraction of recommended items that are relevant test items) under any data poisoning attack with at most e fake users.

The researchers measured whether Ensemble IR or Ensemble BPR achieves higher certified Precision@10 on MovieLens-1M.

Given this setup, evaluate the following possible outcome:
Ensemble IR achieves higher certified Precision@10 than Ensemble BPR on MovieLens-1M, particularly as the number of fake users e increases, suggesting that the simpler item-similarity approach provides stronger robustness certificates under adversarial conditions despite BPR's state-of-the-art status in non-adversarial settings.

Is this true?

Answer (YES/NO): NO